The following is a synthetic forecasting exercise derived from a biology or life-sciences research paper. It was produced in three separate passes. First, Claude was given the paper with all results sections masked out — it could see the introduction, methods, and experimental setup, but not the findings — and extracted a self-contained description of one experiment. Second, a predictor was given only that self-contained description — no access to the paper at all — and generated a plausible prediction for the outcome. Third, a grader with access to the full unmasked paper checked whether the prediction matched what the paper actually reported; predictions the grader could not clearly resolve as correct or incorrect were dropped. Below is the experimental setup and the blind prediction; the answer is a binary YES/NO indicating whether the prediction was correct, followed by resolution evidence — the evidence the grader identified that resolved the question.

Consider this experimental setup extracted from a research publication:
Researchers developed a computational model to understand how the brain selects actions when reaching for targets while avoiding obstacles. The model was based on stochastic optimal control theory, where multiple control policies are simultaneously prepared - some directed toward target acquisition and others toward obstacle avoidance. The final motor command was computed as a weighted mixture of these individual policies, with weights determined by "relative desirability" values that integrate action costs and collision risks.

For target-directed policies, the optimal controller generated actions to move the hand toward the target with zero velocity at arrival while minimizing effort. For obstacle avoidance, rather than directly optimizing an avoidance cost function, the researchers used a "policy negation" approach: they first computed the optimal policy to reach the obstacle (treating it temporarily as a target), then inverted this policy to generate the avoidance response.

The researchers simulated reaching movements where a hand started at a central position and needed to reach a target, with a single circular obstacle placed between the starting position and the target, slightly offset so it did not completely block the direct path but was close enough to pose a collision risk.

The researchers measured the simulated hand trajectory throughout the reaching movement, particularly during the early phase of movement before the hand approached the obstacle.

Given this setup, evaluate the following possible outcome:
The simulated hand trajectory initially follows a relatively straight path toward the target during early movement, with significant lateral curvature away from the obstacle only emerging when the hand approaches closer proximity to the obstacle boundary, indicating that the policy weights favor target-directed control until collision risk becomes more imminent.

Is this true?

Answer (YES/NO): NO